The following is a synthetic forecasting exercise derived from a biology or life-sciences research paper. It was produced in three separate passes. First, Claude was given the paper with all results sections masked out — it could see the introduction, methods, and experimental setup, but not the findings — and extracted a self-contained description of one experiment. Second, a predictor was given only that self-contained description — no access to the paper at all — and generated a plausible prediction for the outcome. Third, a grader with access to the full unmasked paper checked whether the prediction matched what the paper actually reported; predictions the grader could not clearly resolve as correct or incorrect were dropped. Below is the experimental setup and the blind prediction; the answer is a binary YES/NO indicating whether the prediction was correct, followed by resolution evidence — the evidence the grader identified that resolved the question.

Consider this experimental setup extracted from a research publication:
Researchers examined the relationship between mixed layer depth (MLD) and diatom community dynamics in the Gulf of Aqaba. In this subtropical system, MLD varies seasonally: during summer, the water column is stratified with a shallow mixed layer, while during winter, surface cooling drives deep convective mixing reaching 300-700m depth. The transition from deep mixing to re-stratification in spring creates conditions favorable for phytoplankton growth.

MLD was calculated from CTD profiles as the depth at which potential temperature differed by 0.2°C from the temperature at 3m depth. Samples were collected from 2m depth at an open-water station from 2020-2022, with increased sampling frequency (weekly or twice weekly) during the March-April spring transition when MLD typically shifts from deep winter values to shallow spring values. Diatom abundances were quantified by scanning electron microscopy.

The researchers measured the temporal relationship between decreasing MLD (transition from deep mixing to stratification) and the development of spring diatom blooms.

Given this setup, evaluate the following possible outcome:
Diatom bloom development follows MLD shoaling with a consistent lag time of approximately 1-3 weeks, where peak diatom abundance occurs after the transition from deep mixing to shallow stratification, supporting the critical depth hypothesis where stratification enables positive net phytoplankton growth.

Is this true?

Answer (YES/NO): NO